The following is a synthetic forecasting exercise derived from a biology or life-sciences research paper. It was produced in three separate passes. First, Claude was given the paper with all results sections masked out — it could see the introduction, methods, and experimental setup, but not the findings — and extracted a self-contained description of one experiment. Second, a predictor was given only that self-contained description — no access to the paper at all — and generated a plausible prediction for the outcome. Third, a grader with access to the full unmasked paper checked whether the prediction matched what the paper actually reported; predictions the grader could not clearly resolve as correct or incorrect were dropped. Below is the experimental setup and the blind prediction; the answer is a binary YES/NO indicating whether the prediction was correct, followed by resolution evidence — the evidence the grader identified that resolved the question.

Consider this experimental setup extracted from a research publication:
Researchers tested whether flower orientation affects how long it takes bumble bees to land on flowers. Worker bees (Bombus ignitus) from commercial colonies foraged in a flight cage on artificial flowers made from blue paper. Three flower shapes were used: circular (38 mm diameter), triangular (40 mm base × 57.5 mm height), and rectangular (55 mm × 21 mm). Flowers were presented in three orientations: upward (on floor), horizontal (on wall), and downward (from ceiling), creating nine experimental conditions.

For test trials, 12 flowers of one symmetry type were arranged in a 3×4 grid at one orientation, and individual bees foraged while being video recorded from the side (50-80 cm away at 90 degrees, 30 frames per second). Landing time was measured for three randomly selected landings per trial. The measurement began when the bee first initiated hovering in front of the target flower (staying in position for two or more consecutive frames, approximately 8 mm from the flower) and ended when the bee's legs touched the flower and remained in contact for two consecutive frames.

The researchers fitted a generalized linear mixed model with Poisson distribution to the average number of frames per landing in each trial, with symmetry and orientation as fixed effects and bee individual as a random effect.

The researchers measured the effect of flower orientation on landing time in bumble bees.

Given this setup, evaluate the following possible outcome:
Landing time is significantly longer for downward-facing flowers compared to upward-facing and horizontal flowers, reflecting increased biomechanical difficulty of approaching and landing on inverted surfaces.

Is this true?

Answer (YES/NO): YES